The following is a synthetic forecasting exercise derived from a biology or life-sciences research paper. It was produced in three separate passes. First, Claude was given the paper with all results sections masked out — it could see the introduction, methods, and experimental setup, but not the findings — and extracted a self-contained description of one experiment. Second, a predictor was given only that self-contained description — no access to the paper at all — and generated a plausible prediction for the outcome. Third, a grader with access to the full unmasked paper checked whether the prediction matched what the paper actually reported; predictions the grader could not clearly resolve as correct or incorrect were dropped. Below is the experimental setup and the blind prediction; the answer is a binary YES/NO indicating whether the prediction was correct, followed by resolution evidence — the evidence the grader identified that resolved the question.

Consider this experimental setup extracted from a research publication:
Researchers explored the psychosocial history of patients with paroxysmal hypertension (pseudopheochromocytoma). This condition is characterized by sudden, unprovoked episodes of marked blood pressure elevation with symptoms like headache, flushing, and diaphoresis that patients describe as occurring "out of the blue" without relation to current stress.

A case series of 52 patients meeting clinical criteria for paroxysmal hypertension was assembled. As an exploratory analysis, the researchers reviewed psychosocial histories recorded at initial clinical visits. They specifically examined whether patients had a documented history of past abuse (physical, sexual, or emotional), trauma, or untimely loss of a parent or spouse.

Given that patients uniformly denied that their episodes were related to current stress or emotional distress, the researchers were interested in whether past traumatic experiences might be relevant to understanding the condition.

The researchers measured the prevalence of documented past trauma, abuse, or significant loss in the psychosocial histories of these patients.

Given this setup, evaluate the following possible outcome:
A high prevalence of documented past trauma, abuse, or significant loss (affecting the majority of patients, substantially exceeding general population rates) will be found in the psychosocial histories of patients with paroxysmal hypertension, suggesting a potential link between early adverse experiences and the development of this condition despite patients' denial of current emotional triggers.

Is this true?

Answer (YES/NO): YES